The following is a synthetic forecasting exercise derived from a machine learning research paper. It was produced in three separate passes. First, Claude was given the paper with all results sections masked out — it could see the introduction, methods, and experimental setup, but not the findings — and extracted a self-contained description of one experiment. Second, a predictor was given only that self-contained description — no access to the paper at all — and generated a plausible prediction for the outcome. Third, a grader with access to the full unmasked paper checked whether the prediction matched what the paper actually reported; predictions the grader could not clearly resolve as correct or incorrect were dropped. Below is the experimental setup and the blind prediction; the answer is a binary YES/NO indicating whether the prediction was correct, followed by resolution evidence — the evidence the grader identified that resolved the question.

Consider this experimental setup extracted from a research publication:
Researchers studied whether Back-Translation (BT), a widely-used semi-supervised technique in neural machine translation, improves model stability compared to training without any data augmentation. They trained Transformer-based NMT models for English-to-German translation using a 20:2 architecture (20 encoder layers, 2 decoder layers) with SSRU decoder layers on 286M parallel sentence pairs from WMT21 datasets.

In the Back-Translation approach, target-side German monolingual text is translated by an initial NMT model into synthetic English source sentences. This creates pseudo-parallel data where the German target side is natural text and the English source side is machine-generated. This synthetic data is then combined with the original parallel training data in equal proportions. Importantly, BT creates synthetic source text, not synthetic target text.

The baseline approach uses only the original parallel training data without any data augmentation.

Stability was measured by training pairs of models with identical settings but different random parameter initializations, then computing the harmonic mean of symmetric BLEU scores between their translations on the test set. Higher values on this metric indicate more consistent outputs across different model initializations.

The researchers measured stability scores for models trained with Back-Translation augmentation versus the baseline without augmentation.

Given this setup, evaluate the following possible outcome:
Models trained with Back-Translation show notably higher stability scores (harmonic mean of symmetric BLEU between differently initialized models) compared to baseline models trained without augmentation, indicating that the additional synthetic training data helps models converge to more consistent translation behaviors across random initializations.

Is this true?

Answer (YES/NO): NO